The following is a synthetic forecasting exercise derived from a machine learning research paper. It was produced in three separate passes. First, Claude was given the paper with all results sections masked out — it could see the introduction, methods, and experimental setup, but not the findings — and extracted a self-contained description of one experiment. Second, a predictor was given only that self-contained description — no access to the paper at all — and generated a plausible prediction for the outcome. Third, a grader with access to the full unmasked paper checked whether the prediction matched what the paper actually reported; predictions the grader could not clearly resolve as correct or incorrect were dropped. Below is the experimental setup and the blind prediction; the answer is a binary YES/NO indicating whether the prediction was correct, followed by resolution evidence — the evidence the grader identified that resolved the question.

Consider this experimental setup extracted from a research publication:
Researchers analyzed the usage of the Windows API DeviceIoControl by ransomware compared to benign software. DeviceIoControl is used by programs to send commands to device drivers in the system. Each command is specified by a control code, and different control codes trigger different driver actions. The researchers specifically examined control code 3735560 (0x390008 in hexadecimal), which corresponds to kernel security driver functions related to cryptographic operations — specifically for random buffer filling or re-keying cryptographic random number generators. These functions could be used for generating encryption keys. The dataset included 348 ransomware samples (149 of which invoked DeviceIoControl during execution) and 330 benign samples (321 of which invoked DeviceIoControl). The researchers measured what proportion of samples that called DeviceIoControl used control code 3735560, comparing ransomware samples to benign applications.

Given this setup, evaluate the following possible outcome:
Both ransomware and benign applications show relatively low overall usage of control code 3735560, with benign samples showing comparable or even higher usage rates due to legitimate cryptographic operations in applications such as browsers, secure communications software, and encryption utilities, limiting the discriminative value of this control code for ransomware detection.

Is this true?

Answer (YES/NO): NO